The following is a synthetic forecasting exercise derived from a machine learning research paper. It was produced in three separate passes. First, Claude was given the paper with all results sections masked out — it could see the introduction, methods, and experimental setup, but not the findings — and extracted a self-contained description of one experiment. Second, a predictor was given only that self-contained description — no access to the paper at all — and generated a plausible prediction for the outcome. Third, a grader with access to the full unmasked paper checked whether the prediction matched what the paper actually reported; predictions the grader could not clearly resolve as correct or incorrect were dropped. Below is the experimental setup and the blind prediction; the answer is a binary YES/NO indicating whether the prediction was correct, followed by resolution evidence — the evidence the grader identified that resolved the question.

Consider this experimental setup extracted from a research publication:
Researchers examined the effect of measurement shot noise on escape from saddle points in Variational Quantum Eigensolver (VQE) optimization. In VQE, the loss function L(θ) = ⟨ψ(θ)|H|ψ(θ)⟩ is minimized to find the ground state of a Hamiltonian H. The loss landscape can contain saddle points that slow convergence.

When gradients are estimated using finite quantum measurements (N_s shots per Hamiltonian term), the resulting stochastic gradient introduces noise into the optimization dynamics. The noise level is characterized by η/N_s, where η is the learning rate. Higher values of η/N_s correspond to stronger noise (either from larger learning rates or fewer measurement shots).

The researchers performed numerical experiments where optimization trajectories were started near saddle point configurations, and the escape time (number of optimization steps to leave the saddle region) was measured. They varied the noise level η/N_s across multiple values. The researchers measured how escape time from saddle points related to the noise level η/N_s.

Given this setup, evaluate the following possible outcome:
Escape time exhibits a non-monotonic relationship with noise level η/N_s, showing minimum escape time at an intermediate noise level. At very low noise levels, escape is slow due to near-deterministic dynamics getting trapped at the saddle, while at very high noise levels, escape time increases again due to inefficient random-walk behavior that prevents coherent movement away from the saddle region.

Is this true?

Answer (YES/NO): NO